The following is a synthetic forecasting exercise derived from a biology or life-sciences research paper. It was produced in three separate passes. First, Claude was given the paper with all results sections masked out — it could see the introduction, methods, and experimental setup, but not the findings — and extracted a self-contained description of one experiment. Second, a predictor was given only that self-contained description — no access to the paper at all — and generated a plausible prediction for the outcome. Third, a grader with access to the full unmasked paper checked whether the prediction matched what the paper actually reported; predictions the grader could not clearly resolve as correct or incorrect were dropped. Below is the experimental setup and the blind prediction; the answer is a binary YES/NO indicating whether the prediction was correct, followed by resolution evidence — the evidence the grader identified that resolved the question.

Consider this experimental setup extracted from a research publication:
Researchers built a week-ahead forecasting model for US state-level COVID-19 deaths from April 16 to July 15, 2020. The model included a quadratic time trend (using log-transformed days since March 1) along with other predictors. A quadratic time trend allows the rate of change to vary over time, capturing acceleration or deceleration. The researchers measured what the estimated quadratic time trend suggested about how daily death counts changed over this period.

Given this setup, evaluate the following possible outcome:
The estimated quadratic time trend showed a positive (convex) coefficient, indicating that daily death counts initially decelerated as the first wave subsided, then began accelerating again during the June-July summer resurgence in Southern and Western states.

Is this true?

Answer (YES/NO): NO